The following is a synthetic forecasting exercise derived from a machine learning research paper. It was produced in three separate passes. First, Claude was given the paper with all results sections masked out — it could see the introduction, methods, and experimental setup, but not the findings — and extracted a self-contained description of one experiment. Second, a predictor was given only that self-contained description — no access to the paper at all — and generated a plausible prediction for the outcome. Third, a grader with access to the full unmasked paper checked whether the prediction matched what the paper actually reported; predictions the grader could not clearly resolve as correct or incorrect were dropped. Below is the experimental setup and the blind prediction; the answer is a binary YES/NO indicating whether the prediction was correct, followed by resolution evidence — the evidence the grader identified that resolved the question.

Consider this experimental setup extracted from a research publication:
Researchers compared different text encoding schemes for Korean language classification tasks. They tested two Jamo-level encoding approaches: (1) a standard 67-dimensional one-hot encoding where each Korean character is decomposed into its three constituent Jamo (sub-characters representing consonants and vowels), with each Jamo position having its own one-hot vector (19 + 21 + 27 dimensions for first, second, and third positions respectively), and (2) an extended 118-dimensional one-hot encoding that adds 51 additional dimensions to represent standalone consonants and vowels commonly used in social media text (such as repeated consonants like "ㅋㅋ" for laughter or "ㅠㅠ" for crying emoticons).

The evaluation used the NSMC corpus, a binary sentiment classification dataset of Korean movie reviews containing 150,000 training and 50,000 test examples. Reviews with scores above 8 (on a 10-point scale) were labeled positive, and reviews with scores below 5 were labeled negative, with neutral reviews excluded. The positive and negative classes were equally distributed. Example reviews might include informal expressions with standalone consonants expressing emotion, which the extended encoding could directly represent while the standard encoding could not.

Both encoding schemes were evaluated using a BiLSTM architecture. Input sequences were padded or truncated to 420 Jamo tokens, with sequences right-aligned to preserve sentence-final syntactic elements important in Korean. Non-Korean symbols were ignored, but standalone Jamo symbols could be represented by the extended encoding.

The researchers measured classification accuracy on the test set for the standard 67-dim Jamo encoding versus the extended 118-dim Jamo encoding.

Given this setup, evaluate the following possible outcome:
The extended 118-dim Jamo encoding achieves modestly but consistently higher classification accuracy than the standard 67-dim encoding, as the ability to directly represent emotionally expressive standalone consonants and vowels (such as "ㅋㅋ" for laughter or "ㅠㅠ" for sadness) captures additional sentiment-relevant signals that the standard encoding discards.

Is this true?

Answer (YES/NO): NO